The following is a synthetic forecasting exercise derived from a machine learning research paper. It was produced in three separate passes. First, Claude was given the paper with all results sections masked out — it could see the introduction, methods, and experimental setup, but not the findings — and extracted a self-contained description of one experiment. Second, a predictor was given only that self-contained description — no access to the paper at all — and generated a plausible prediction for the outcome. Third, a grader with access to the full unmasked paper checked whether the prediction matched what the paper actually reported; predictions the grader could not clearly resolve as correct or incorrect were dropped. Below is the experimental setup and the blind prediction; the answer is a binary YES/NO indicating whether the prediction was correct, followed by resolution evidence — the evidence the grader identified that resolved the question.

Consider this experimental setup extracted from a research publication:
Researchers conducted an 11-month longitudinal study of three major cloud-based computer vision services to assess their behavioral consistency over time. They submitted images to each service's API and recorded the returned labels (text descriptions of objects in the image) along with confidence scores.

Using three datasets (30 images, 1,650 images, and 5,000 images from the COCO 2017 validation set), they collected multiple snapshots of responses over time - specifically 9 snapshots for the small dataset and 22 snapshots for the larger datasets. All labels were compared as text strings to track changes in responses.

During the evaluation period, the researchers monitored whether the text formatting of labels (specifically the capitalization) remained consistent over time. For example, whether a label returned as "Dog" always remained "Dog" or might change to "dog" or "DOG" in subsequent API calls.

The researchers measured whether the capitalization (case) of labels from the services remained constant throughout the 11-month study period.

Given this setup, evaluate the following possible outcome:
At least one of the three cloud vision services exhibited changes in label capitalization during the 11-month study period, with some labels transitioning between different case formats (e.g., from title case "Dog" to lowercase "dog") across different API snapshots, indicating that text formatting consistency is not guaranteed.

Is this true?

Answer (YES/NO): YES